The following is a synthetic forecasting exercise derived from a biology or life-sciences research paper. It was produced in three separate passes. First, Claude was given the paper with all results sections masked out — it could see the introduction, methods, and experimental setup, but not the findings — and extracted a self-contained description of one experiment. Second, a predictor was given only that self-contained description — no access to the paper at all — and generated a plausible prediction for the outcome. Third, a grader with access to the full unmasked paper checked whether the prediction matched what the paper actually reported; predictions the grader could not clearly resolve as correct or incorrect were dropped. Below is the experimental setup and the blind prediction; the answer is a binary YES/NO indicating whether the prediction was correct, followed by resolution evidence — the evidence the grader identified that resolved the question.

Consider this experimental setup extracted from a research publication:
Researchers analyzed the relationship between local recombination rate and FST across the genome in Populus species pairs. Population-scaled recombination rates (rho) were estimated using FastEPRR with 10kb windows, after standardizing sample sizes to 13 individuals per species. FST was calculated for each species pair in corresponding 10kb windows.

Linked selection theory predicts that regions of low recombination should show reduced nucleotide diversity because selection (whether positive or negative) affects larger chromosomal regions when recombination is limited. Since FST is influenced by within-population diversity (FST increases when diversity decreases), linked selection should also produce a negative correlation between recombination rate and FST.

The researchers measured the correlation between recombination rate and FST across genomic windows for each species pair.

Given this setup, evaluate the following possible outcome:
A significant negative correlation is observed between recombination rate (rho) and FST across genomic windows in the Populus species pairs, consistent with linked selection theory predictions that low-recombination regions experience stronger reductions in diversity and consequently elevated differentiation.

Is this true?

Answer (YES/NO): YES